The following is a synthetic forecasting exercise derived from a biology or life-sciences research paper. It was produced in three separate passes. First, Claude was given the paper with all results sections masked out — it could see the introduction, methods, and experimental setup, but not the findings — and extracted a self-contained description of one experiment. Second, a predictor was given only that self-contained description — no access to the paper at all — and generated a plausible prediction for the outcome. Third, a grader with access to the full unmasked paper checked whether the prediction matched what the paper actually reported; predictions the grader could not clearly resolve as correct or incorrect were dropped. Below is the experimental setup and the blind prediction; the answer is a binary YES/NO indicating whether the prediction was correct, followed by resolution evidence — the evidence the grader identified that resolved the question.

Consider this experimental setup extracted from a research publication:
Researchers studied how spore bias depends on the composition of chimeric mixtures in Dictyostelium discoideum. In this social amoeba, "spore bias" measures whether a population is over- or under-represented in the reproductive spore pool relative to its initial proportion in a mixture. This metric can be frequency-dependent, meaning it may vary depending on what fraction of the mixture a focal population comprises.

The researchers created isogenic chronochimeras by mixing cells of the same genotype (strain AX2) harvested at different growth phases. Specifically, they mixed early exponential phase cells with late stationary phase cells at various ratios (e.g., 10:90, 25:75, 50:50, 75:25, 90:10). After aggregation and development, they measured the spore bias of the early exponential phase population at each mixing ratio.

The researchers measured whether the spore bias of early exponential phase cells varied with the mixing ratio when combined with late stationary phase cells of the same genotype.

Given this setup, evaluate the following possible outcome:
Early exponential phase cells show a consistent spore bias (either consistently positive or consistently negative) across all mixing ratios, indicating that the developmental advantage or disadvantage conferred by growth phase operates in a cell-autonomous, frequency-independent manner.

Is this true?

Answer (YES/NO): NO